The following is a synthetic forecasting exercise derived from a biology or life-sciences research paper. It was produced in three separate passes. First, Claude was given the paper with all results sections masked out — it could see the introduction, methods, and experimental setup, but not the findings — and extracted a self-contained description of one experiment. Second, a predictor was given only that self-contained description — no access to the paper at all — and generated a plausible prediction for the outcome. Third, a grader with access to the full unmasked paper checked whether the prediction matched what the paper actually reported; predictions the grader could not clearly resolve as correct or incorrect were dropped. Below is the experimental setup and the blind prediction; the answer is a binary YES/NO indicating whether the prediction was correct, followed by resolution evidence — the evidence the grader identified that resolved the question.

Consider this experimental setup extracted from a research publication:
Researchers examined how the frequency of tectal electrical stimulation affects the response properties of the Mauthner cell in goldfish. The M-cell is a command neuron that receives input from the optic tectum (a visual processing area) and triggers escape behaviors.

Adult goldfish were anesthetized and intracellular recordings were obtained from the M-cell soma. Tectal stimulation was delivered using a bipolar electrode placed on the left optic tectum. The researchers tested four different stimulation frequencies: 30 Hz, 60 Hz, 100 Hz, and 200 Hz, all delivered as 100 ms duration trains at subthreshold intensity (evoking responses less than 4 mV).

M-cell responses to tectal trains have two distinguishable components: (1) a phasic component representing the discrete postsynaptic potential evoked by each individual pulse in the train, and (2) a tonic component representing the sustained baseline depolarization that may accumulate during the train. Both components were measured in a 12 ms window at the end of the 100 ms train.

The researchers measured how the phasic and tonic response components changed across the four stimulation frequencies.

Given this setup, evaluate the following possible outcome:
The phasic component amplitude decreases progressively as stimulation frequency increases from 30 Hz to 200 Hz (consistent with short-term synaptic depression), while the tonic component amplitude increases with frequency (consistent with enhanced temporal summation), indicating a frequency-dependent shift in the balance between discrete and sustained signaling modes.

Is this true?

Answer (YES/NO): YES